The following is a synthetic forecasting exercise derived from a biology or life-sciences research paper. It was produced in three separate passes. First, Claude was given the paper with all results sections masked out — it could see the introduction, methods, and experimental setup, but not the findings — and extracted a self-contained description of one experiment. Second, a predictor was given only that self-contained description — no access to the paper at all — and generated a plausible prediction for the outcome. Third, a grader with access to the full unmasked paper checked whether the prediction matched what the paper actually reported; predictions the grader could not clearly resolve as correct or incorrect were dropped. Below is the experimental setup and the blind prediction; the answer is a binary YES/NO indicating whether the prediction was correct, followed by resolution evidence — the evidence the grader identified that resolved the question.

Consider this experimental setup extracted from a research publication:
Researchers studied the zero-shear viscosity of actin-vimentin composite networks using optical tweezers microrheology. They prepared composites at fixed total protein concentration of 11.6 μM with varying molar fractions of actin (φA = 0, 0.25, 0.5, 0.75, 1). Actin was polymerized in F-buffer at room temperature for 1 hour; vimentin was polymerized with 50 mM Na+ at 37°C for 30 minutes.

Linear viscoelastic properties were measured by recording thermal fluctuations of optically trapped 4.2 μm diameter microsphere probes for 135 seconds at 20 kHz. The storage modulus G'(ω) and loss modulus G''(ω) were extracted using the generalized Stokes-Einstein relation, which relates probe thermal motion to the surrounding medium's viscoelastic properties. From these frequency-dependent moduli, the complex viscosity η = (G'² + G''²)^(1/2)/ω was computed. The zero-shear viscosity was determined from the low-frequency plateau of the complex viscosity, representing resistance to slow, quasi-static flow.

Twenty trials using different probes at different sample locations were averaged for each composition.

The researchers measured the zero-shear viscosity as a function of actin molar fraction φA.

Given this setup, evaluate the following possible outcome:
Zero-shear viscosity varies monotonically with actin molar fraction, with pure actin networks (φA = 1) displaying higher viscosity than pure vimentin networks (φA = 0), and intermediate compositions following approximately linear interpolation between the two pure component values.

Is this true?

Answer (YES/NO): NO